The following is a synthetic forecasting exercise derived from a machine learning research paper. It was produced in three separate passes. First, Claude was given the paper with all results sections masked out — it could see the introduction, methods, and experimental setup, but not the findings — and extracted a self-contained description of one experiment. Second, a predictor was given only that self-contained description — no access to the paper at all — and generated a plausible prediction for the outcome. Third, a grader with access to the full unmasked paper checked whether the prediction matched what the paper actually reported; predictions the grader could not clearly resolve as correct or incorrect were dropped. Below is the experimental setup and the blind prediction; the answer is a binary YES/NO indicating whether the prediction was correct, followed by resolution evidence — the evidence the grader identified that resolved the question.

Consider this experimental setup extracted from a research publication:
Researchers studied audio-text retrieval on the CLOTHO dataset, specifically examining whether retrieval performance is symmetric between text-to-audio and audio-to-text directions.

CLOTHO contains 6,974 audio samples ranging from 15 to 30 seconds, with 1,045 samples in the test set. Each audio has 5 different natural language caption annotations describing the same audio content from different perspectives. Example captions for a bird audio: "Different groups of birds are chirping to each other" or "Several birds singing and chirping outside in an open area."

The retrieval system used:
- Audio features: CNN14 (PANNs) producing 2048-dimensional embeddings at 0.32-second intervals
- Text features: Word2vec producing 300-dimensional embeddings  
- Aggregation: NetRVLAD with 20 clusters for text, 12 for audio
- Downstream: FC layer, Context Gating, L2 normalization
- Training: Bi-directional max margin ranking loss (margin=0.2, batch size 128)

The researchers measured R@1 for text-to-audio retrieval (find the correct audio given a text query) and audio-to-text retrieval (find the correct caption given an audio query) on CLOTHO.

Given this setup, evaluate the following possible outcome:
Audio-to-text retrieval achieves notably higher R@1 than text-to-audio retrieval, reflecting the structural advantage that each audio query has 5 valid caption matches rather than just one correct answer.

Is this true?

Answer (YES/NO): NO